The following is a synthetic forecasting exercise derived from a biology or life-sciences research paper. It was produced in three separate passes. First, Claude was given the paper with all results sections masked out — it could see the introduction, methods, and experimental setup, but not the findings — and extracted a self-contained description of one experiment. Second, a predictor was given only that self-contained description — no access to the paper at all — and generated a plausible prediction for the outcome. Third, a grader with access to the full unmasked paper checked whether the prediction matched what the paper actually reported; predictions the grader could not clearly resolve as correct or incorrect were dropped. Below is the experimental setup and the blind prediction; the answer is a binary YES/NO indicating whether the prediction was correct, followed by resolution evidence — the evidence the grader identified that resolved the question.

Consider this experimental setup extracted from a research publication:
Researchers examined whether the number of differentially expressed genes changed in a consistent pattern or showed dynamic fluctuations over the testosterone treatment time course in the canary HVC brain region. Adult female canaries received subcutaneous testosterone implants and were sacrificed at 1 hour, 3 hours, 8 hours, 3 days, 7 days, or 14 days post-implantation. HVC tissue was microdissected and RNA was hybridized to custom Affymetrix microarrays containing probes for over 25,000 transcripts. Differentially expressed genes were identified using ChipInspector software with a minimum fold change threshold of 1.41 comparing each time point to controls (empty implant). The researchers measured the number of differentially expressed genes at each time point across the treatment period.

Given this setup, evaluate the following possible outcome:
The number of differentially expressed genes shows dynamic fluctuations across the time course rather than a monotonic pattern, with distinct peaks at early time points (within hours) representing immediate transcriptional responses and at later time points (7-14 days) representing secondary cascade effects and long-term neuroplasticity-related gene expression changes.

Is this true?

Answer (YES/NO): YES